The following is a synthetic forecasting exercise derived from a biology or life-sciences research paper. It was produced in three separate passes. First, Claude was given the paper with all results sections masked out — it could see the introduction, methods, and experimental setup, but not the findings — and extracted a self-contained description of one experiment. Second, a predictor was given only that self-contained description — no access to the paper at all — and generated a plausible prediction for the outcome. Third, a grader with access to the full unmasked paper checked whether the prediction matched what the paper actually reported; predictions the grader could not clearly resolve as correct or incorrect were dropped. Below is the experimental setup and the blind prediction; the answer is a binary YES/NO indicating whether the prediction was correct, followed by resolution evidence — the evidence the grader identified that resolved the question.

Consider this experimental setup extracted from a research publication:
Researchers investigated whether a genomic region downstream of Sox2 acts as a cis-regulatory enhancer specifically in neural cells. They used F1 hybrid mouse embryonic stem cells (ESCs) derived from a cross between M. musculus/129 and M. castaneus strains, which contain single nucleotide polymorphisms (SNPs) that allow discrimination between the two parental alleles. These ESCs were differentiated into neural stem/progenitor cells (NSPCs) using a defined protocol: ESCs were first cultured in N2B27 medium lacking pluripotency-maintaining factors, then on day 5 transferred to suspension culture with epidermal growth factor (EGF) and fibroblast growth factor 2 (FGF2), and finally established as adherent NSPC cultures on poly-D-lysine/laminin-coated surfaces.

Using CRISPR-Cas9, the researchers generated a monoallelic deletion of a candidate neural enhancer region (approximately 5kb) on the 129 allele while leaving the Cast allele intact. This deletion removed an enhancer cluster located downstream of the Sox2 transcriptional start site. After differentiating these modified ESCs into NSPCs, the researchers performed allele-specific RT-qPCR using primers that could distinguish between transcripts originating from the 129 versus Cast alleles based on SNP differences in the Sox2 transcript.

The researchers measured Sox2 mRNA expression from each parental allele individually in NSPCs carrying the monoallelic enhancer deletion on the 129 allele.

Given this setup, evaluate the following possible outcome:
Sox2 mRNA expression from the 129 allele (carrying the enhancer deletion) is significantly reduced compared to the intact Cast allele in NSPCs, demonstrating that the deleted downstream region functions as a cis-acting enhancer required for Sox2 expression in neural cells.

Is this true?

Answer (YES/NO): YES